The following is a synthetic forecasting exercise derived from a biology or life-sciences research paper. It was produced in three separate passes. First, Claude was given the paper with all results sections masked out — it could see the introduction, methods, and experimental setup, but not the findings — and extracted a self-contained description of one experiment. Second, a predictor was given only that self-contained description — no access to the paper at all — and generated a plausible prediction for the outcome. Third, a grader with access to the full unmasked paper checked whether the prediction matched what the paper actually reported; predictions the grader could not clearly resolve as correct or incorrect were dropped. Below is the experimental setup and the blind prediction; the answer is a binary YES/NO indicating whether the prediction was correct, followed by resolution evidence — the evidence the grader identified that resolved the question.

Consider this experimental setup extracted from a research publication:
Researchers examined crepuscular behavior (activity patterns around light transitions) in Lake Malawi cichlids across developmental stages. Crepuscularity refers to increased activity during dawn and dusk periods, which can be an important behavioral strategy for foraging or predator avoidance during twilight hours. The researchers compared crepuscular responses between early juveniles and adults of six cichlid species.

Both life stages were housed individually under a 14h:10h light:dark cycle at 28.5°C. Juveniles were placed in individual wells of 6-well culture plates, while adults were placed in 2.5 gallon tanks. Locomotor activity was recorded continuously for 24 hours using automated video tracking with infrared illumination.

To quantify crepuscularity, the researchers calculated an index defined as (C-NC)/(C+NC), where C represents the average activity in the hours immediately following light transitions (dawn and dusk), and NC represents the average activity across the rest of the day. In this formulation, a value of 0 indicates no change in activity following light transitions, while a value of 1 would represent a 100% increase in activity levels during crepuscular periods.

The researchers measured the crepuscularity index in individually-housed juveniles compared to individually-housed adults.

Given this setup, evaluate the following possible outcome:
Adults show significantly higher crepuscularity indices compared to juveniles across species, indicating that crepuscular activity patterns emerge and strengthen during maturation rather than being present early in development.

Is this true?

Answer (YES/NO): NO